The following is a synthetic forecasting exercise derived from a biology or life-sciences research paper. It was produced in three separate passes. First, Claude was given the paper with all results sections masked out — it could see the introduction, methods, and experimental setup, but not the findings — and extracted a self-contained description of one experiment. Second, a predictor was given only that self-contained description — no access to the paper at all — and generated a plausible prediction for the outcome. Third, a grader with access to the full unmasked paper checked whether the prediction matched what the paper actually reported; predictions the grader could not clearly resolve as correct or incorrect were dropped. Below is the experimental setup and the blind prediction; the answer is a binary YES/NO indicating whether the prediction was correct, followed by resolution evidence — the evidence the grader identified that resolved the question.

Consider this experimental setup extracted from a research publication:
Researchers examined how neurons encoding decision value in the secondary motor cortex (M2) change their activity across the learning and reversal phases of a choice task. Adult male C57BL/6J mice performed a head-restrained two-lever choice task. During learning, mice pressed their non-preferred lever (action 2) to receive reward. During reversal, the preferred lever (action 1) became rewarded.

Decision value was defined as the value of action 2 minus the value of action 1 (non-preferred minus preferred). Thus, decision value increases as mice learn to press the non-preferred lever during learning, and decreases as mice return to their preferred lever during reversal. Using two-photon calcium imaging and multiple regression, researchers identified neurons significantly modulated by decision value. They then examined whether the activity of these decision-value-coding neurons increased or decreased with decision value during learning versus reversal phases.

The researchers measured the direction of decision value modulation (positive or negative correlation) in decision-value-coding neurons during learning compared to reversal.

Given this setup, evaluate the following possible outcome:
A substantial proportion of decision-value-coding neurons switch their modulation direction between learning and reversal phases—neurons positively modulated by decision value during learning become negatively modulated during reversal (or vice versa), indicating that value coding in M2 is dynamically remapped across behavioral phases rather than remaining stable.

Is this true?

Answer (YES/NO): NO